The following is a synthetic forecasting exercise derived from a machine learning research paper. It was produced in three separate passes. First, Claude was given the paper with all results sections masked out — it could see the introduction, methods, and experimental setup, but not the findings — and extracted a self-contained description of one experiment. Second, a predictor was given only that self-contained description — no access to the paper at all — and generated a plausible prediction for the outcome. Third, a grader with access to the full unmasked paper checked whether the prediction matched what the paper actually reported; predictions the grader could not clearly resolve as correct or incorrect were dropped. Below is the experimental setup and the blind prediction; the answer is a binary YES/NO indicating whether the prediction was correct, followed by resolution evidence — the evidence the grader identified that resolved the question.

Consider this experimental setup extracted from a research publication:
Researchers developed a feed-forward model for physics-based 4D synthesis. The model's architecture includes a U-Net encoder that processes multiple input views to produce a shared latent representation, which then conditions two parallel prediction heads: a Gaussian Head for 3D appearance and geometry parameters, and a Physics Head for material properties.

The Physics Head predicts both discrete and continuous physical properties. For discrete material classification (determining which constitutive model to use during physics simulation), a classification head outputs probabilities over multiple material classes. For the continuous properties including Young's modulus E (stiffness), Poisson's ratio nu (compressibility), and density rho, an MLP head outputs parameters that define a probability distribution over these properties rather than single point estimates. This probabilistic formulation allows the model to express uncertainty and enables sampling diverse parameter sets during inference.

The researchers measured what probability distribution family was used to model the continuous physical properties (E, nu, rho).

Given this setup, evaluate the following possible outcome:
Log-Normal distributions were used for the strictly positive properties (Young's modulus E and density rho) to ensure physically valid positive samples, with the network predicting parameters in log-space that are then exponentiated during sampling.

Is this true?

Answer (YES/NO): NO